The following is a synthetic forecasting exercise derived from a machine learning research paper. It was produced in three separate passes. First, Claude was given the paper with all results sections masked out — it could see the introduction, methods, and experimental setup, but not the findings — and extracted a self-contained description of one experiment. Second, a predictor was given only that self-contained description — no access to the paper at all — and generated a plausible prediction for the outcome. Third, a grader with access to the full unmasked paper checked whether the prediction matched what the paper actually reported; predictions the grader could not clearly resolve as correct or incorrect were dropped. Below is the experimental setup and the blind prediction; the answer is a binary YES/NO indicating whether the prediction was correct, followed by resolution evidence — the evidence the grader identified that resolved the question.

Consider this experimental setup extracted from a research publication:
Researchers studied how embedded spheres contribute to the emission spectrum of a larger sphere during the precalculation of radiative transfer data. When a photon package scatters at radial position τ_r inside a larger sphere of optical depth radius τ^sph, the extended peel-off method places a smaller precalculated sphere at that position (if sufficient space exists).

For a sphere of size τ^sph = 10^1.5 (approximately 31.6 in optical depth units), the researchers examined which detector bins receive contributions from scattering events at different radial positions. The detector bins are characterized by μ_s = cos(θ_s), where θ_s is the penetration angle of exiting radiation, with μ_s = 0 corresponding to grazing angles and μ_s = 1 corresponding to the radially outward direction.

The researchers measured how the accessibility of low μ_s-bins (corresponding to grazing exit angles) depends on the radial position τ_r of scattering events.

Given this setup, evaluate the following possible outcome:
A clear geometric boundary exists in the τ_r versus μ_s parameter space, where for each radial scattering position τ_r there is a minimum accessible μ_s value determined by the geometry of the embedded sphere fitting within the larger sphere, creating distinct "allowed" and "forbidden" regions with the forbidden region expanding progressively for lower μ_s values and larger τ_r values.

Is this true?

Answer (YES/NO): NO